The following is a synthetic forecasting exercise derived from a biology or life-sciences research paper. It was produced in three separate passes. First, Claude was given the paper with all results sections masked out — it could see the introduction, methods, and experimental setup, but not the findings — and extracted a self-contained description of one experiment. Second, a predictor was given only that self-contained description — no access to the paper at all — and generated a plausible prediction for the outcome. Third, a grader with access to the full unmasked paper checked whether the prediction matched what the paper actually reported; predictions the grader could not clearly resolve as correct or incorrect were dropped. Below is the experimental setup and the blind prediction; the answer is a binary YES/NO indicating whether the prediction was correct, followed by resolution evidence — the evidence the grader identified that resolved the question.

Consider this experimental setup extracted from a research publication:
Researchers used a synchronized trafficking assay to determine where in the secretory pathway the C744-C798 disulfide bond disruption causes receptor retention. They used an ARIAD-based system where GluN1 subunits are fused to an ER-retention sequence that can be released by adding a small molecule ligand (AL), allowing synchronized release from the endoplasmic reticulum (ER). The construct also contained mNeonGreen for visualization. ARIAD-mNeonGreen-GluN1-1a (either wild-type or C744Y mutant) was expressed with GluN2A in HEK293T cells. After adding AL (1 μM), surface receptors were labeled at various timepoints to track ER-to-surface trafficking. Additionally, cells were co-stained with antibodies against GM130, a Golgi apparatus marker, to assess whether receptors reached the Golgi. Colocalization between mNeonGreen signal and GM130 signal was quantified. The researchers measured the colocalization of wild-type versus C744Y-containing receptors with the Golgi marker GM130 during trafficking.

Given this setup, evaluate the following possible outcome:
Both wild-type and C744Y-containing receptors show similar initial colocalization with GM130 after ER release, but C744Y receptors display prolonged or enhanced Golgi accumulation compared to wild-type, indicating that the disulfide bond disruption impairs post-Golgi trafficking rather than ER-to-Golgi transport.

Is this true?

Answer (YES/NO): NO